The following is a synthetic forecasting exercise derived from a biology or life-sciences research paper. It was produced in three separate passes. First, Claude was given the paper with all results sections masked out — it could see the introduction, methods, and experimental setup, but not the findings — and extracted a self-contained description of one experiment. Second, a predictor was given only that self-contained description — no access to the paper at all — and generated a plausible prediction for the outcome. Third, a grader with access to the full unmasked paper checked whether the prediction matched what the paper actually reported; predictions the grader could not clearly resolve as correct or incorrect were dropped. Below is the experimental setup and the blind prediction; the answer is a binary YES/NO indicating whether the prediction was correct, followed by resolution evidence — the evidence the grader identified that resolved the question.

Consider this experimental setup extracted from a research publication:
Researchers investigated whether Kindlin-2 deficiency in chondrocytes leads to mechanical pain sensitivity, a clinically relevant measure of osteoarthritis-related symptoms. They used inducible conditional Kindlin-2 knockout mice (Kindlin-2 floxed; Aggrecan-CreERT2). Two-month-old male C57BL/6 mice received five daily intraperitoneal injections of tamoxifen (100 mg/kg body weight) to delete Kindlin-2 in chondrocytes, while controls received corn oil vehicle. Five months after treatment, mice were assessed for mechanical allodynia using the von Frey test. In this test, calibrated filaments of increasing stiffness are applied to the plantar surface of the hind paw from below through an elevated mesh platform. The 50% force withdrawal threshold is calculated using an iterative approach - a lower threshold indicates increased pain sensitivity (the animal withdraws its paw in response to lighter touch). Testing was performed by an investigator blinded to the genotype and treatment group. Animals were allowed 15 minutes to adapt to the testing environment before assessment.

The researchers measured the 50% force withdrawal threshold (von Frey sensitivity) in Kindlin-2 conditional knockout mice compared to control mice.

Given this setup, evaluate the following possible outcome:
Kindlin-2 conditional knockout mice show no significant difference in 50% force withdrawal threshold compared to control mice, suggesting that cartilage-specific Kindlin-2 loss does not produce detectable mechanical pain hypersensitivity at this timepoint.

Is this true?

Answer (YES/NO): NO